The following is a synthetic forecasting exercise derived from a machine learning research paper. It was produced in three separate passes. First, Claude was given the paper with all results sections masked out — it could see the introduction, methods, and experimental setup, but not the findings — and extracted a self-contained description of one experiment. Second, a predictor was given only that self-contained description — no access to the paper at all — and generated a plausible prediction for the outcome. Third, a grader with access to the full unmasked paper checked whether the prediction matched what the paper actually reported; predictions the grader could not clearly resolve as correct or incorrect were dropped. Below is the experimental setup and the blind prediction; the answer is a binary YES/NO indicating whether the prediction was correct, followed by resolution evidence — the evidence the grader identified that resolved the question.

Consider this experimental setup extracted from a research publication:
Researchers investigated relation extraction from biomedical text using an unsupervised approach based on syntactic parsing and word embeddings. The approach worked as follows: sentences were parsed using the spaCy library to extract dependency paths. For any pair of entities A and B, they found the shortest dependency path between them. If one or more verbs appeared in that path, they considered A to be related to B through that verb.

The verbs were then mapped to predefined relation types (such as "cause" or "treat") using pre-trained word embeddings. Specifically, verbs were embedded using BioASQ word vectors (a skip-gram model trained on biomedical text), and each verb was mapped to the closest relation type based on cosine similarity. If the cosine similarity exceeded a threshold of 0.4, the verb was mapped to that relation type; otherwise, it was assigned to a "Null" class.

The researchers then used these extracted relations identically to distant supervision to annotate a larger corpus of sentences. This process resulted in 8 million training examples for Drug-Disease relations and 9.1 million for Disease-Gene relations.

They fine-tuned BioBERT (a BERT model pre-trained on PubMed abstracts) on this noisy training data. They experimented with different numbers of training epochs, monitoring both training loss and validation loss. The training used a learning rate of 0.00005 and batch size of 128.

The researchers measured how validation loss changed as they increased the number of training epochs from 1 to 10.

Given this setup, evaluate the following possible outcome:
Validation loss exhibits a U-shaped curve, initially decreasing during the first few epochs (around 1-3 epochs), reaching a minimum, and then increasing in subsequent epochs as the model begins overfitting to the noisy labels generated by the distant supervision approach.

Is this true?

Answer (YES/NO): NO